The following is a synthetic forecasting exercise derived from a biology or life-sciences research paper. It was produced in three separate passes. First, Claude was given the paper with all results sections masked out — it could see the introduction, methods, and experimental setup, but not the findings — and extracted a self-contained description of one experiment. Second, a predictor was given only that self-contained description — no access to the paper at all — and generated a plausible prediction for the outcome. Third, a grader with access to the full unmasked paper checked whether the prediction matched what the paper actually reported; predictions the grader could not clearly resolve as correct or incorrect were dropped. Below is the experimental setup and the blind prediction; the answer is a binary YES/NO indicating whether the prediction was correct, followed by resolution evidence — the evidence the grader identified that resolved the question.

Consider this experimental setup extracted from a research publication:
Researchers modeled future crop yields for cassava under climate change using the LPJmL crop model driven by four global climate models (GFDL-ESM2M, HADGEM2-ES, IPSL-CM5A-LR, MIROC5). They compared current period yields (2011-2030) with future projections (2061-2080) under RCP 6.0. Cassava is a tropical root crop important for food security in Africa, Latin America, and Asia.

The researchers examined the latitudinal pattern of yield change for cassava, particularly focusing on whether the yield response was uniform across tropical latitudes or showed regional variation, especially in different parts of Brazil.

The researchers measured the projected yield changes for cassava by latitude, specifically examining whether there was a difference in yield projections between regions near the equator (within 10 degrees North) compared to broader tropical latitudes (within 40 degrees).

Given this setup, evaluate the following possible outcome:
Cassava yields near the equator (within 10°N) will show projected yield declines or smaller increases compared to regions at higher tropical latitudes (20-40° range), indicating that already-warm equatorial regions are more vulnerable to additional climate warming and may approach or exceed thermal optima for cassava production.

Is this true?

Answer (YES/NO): YES